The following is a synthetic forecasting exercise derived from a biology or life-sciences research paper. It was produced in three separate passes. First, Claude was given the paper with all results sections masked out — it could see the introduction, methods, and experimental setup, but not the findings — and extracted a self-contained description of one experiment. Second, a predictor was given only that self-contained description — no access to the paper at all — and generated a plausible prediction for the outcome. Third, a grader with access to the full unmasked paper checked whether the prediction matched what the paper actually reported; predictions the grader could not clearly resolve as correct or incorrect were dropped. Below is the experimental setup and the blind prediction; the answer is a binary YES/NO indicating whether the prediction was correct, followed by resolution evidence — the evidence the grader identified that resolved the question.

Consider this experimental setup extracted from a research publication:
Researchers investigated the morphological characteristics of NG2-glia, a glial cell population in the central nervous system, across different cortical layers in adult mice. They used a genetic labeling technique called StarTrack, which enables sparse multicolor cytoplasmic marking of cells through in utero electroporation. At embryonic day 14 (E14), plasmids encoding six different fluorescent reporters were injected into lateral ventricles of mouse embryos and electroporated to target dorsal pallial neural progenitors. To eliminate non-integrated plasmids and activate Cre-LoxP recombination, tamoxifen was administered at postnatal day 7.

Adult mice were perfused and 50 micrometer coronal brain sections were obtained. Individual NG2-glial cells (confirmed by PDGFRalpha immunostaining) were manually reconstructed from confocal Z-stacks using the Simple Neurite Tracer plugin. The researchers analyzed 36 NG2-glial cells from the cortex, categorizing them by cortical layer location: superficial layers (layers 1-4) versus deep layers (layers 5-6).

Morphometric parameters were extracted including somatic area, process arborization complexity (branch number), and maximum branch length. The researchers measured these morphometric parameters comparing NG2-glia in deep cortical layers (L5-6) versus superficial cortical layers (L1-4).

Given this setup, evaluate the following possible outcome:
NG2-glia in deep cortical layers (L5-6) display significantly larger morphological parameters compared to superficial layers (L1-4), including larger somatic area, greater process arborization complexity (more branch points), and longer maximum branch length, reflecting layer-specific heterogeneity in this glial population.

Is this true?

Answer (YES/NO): NO